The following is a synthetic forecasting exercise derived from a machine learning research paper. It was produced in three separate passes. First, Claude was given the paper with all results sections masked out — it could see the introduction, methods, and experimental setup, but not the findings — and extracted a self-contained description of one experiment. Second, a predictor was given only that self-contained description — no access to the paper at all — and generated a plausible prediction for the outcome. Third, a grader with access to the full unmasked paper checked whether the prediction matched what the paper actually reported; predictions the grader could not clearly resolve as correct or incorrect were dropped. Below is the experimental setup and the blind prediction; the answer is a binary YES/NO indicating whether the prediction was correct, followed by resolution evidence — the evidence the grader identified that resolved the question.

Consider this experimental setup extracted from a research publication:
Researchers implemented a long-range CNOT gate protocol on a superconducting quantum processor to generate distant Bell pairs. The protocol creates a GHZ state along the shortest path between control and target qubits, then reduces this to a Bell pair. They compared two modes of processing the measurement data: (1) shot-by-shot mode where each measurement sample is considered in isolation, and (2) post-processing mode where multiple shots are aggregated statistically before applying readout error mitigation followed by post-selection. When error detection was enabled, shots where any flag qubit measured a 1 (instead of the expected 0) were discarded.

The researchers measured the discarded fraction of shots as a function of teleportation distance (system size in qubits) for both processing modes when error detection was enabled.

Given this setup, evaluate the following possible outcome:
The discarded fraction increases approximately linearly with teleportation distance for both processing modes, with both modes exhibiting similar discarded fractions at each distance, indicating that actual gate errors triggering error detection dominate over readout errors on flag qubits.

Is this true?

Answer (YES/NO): NO